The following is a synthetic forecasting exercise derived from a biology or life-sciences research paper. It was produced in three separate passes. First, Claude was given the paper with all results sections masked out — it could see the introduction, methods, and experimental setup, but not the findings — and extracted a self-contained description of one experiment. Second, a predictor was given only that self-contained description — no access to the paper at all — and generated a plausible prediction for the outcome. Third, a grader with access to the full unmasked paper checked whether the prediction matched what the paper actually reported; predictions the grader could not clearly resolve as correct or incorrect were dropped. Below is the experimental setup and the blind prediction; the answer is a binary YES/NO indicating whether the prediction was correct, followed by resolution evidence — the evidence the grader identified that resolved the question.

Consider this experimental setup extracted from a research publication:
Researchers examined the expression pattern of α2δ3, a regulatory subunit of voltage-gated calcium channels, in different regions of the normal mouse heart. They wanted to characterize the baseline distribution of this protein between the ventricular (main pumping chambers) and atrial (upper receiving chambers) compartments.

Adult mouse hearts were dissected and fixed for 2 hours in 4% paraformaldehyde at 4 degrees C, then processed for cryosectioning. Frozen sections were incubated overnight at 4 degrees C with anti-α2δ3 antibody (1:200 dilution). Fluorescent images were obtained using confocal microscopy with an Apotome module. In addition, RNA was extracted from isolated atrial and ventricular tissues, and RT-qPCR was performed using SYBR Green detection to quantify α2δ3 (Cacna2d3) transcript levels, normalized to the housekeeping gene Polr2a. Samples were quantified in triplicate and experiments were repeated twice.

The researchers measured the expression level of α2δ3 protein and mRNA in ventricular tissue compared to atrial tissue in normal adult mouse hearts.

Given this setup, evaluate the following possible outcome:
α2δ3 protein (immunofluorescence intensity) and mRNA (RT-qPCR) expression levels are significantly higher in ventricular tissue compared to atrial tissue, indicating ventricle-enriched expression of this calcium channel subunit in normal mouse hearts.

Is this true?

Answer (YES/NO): NO